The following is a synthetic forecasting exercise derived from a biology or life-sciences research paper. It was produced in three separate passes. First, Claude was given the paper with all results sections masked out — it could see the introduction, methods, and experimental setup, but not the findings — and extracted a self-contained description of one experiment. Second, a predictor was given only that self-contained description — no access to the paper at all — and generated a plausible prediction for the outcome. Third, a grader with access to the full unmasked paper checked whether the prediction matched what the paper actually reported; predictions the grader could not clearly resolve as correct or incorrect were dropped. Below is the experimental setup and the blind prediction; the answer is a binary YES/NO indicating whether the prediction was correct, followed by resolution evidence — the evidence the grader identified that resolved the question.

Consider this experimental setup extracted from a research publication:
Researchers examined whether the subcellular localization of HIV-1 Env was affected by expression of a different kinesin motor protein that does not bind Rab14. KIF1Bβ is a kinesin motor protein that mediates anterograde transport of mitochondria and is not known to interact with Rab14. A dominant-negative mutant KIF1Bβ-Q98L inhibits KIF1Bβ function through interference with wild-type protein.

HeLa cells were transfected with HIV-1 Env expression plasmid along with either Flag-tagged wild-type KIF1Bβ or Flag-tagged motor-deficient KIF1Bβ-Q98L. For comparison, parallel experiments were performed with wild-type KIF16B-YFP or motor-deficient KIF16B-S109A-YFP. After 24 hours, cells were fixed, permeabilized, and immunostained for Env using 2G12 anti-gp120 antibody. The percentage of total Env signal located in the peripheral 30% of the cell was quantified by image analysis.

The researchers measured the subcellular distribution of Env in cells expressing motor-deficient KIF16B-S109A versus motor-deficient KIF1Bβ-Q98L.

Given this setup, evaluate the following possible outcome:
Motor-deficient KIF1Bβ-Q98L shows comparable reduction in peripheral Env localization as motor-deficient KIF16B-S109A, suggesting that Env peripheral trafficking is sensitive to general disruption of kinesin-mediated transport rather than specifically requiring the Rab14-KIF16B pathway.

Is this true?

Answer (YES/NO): NO